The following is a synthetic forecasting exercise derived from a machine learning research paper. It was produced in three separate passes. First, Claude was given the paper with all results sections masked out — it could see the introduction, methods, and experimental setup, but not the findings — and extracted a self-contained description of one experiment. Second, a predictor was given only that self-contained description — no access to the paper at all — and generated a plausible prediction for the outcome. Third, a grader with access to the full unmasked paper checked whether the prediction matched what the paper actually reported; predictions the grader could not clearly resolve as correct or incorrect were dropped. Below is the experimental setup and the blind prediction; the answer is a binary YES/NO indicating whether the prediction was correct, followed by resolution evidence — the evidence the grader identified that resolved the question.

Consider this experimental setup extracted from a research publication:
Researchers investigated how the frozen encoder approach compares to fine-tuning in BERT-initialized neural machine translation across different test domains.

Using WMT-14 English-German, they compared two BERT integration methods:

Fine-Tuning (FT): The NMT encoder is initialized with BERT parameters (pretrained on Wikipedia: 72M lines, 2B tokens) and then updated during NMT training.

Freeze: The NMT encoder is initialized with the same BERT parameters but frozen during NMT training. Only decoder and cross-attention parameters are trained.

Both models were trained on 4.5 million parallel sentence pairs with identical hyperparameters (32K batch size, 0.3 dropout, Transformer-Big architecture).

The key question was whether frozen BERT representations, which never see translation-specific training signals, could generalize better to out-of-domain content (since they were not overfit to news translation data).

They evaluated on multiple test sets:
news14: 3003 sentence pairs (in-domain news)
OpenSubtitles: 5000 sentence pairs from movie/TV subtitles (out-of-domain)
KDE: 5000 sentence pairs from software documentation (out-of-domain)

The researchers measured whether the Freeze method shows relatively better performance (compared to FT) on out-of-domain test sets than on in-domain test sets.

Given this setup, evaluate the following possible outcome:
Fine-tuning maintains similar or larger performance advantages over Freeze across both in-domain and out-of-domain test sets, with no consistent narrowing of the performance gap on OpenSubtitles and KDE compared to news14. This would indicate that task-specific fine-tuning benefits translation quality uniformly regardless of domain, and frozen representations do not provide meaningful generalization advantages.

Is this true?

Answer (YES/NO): NO